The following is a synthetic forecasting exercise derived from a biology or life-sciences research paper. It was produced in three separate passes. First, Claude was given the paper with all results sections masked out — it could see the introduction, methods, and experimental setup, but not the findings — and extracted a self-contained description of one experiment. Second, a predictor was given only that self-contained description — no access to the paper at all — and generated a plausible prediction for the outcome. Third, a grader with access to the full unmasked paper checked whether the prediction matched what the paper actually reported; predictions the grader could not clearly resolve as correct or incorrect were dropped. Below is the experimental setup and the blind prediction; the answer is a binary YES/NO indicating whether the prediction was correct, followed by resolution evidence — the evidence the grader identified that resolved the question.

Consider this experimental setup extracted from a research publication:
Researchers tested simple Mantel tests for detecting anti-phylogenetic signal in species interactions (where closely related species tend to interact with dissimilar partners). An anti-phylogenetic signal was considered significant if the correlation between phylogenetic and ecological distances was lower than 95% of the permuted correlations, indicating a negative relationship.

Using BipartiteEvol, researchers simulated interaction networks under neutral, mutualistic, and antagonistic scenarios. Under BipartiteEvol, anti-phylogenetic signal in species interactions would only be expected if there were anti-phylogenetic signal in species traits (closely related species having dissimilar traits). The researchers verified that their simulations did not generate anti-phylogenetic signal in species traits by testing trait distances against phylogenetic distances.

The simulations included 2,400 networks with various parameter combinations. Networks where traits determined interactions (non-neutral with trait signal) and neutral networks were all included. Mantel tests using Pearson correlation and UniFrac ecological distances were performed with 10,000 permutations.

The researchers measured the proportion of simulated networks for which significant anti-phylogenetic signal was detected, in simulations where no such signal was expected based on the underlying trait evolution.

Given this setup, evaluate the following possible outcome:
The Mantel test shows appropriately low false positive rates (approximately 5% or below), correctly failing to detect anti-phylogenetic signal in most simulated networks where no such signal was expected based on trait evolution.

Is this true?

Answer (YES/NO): NO